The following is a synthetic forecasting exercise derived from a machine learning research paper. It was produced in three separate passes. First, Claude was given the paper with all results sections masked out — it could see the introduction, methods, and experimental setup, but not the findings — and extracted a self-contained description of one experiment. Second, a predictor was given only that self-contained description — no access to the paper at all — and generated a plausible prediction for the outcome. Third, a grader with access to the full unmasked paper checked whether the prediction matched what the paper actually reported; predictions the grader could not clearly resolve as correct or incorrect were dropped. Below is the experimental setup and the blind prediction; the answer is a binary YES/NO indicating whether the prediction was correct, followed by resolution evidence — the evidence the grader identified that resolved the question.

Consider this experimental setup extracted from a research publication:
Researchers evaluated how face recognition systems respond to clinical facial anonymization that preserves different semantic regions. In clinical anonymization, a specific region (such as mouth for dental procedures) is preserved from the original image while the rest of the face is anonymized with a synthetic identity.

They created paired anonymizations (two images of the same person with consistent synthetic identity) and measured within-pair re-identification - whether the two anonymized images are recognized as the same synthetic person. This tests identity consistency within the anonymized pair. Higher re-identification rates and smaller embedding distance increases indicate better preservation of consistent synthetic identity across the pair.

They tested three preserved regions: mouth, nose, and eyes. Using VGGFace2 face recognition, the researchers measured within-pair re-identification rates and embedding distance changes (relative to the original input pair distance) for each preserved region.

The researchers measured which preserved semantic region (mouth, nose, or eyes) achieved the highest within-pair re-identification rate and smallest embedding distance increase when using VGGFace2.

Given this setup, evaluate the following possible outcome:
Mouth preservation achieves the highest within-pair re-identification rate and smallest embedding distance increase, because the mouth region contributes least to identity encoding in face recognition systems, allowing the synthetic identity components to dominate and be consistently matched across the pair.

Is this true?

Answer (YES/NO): NO